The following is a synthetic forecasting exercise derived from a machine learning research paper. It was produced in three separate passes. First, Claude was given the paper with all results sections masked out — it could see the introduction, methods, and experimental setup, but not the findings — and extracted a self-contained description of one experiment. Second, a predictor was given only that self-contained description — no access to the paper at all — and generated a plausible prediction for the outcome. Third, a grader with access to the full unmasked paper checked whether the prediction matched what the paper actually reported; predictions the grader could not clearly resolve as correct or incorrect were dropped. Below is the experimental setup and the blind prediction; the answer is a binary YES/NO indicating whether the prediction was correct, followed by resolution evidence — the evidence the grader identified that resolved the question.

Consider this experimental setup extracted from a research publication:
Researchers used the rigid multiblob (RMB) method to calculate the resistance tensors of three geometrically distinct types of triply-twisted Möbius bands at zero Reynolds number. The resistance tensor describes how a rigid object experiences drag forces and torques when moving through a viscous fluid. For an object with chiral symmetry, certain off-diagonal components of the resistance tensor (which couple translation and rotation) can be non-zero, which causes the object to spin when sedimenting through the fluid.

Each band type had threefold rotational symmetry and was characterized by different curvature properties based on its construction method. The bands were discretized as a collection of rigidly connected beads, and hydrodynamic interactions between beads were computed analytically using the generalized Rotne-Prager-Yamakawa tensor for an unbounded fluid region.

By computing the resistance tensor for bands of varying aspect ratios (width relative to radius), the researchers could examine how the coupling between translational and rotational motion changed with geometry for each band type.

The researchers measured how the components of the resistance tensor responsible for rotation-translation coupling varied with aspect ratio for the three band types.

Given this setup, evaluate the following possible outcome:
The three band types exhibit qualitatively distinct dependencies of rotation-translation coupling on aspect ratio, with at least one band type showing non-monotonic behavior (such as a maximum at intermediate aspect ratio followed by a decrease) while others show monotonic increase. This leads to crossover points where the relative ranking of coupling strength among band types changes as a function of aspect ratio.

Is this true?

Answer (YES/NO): NO